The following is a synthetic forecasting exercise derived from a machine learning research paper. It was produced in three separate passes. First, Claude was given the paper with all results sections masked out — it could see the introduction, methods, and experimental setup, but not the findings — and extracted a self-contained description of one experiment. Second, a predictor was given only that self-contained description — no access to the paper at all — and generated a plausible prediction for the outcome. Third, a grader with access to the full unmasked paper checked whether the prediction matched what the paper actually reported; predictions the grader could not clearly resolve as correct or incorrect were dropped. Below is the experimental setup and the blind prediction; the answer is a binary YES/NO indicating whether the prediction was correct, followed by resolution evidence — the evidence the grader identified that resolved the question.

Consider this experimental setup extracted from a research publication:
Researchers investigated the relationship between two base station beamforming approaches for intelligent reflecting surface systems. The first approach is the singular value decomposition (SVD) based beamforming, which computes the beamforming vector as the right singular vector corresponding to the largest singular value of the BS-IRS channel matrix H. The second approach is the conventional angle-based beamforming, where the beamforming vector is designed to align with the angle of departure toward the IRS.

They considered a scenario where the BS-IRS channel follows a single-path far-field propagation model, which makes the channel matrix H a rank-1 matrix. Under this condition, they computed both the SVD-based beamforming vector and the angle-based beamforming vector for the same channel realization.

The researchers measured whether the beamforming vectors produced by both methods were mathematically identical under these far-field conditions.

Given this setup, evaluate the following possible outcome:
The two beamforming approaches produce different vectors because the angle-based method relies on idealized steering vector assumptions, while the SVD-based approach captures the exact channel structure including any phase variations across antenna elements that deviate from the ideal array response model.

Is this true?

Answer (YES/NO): NO